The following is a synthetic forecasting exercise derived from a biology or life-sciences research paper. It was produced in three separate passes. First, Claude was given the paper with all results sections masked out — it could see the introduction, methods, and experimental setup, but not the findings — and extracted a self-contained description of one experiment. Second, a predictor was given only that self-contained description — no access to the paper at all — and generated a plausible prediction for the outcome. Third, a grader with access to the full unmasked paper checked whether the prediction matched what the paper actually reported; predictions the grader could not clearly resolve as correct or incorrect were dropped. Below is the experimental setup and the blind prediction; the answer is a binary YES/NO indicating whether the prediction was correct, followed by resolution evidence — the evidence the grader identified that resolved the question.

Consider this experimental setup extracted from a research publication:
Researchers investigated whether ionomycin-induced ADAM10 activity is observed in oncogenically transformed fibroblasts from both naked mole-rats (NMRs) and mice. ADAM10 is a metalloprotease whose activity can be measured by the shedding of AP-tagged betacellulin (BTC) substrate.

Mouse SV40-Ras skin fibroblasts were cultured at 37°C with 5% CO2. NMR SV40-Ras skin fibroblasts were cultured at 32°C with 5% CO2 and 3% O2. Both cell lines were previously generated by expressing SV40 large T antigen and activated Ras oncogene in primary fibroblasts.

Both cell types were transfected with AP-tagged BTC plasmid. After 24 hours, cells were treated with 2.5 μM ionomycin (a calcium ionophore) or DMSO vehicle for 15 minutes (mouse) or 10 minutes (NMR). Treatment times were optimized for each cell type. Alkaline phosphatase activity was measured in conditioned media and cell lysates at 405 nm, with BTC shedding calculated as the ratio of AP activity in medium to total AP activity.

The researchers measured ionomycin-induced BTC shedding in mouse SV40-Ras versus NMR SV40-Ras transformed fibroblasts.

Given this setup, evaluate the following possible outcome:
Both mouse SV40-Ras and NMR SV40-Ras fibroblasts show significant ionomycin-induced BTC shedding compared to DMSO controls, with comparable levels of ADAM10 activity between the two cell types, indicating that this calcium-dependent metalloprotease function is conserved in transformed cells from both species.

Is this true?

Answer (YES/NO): YES